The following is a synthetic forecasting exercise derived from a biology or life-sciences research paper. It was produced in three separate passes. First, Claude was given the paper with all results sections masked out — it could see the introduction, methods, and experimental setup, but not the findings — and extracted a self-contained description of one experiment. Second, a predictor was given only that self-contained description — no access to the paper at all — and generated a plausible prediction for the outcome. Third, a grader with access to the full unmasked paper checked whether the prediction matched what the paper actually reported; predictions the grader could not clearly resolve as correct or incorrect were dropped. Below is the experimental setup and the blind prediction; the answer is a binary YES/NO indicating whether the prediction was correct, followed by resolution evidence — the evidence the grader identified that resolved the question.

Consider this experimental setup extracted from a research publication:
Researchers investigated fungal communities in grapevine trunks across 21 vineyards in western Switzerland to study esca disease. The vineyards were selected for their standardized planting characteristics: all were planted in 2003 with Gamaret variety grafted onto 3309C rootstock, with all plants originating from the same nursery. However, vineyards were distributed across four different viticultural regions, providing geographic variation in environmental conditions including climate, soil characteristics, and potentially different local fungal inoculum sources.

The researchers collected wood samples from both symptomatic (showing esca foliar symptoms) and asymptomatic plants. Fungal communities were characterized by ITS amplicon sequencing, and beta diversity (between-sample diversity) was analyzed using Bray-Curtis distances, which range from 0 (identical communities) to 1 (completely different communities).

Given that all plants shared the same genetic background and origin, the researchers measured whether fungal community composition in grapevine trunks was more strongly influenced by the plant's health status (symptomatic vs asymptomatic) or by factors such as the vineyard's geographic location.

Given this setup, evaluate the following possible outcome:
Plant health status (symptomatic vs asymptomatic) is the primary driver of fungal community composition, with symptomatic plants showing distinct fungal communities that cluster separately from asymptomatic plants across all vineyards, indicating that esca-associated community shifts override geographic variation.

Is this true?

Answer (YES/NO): NO